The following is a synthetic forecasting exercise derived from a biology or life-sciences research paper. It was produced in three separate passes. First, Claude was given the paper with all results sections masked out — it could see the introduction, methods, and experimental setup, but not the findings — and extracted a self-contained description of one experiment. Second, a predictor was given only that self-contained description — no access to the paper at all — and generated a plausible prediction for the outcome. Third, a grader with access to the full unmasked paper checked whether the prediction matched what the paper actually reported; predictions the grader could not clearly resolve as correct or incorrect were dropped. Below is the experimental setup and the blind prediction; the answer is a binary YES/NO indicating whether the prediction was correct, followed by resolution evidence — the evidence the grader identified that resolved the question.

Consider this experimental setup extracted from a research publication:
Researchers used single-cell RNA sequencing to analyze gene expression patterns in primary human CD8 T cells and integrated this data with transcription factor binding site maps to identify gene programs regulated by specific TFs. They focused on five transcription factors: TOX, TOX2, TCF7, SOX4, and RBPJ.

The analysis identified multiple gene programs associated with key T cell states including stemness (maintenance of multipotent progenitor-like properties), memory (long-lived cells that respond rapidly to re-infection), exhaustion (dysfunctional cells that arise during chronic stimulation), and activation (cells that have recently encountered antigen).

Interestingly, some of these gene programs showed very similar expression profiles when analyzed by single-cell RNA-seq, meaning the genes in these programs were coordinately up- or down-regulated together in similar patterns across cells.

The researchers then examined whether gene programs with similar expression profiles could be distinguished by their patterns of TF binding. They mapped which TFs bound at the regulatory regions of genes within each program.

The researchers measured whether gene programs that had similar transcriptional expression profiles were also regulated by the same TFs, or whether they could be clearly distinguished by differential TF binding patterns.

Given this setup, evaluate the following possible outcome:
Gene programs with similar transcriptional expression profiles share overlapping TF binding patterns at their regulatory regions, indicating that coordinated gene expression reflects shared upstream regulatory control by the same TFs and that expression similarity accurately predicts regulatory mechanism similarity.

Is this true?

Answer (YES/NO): NO